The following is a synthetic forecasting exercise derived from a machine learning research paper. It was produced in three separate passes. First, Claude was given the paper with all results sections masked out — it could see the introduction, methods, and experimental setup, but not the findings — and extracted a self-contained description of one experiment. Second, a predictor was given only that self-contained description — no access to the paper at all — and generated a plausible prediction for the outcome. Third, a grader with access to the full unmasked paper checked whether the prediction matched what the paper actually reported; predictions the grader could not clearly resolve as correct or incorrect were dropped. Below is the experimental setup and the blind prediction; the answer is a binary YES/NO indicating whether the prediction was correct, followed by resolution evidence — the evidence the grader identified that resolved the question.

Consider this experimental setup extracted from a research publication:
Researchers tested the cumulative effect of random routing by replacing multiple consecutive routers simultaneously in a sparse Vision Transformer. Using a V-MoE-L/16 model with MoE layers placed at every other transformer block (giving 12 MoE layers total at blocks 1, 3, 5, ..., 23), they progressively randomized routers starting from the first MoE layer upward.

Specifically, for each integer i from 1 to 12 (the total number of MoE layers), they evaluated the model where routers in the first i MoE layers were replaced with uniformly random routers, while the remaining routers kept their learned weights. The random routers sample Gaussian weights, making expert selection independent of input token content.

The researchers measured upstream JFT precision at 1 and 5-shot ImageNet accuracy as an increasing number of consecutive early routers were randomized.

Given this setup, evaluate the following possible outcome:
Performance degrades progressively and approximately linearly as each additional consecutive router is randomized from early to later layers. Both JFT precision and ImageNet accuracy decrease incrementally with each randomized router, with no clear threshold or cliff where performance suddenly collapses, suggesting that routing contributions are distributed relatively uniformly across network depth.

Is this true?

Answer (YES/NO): NO